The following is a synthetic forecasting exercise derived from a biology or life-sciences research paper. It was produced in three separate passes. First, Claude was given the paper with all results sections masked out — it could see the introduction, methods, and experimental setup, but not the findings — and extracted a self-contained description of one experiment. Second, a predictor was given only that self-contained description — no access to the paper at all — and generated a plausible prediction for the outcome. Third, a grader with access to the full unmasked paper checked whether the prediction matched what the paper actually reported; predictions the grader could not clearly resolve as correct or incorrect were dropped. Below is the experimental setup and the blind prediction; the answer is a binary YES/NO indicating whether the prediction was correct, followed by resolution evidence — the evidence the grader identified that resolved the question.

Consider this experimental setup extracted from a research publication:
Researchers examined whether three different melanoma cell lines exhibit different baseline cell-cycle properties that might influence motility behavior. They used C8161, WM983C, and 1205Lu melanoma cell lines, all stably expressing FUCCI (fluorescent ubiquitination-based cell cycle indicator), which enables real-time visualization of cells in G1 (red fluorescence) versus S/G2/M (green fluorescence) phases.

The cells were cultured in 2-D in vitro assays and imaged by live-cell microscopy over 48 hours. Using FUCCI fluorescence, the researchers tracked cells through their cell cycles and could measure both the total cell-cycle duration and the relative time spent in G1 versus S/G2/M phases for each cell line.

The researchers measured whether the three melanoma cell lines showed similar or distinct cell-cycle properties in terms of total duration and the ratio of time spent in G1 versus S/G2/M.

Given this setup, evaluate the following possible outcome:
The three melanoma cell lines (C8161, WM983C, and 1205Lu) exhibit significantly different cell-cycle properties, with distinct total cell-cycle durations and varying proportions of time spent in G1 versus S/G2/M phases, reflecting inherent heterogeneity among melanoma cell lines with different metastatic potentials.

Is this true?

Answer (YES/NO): YES